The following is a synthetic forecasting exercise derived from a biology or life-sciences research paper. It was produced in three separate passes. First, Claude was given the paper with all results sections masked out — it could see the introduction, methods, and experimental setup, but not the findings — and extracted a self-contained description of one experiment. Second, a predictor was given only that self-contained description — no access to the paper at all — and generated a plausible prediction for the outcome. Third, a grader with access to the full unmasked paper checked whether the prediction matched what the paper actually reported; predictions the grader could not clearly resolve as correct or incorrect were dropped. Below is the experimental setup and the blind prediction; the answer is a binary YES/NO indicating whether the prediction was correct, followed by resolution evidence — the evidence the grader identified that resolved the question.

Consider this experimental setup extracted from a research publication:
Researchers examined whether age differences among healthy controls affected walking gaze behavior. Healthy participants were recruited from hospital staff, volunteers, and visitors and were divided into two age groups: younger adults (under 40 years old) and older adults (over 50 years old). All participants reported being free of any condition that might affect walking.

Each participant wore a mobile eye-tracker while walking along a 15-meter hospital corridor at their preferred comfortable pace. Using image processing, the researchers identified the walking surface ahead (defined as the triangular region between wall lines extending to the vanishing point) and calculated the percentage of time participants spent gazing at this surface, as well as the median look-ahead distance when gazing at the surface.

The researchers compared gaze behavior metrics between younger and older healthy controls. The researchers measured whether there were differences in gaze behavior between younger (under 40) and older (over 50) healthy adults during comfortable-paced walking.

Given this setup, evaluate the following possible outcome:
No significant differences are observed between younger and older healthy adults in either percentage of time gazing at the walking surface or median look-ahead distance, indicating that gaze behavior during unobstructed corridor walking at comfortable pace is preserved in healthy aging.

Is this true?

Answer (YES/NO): YES